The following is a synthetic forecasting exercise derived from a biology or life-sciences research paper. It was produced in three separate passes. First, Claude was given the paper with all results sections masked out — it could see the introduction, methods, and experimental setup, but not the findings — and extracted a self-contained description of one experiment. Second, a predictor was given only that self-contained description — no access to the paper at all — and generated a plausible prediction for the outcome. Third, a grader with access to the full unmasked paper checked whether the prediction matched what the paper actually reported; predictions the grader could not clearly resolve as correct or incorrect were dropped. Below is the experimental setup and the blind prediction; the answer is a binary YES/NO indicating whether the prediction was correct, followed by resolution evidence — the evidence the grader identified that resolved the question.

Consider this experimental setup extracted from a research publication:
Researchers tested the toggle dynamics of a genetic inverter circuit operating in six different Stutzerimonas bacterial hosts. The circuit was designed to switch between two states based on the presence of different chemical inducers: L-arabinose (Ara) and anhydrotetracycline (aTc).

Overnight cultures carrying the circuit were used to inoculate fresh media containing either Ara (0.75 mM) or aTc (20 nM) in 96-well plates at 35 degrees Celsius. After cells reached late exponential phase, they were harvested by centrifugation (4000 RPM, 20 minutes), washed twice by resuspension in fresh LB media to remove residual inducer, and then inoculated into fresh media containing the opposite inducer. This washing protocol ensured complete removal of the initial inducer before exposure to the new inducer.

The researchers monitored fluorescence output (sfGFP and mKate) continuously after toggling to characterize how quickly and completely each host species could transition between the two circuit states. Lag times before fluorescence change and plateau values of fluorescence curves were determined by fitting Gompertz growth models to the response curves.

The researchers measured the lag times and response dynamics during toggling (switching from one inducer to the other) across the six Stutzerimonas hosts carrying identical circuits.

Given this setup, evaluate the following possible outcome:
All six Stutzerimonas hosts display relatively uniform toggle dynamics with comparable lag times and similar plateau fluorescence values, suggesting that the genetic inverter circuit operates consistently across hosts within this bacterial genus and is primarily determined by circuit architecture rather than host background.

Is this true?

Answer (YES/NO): NO